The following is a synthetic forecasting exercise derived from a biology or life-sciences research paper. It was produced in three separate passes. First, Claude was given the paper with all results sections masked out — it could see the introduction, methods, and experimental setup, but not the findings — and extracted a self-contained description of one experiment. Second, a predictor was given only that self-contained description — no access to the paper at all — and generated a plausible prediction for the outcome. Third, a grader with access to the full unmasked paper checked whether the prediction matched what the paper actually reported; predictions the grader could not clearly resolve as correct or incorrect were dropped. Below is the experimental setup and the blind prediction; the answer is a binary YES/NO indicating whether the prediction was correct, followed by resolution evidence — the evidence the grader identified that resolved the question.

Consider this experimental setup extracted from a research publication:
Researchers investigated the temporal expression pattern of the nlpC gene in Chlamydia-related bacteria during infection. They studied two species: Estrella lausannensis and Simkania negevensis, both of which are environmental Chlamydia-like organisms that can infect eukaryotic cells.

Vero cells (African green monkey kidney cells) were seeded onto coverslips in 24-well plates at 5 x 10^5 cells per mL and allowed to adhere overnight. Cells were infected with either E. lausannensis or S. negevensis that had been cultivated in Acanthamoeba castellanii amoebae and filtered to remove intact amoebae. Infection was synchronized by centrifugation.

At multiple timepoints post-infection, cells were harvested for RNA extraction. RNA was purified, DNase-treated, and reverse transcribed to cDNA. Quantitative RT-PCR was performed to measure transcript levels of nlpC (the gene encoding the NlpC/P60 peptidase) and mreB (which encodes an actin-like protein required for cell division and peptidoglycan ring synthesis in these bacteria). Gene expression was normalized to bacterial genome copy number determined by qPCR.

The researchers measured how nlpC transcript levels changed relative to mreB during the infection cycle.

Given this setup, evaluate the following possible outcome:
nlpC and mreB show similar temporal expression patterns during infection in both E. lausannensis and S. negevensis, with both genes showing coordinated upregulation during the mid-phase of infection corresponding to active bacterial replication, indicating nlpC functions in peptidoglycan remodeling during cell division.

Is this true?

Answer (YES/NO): NO